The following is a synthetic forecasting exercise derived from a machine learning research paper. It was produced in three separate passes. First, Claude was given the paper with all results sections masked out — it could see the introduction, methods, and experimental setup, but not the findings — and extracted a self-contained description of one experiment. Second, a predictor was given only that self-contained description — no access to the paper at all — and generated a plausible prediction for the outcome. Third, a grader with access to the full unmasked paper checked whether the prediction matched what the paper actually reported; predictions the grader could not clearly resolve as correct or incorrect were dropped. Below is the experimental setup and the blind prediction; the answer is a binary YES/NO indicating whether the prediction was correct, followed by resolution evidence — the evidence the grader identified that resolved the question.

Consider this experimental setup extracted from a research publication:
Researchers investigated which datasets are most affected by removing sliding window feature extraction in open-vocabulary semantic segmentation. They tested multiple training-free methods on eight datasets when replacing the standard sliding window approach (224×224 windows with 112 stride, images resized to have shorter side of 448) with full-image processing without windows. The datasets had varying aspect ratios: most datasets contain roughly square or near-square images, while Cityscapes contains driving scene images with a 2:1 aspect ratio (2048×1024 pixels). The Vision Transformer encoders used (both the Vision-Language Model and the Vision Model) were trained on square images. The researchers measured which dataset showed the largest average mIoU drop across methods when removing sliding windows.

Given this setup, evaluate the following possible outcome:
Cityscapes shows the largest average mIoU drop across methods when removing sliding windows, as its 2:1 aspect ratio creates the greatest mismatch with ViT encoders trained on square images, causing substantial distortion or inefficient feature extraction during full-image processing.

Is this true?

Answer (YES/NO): YES